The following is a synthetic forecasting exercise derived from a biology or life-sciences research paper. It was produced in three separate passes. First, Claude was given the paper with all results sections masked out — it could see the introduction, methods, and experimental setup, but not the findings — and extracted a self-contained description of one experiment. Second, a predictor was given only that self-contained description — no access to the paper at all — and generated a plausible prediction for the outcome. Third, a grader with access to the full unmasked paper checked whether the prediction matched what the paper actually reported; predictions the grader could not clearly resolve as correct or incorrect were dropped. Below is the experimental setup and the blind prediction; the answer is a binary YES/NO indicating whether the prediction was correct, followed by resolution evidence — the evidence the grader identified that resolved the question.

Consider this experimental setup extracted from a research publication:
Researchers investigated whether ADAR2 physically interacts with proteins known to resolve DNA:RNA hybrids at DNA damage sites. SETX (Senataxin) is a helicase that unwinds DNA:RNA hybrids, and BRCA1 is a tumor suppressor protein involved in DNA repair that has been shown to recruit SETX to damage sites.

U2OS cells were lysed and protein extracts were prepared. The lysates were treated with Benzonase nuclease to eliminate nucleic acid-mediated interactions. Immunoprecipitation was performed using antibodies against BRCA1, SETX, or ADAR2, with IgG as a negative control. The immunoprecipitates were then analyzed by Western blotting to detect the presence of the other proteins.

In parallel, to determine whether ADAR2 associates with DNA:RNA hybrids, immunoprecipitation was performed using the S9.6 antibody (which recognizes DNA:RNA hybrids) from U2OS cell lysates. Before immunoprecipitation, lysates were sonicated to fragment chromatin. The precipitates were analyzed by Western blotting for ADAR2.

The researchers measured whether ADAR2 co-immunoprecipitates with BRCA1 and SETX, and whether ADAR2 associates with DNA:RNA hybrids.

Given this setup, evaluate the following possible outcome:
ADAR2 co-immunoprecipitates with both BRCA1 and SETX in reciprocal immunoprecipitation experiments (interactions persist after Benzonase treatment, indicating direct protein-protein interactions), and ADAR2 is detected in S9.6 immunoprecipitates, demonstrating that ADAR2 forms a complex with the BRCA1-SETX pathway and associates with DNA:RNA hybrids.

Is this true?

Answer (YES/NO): YES